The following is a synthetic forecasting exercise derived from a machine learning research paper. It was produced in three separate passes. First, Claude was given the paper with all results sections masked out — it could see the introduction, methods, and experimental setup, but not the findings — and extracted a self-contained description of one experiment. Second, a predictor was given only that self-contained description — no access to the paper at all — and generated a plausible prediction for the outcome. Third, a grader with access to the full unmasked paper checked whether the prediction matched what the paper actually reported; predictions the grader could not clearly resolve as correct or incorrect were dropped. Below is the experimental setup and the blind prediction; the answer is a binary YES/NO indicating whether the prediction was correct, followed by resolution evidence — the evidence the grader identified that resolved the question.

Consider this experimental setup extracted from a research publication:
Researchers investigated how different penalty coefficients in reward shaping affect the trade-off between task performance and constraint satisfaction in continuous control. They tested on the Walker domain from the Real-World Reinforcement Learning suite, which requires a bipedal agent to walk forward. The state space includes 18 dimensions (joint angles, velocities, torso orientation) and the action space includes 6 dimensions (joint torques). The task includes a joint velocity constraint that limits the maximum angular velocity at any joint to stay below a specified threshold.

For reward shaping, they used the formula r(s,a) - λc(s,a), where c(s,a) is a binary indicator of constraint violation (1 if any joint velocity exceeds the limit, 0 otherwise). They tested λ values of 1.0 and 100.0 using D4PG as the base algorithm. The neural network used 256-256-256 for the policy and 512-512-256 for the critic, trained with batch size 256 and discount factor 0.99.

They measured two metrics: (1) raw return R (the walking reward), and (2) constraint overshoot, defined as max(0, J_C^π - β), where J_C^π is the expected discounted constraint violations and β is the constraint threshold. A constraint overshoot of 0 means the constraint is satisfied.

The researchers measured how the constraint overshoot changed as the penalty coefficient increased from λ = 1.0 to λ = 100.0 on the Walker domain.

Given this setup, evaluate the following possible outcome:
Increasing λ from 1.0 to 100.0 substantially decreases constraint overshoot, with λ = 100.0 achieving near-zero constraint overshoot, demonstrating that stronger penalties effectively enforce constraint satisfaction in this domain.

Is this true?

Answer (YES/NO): YES